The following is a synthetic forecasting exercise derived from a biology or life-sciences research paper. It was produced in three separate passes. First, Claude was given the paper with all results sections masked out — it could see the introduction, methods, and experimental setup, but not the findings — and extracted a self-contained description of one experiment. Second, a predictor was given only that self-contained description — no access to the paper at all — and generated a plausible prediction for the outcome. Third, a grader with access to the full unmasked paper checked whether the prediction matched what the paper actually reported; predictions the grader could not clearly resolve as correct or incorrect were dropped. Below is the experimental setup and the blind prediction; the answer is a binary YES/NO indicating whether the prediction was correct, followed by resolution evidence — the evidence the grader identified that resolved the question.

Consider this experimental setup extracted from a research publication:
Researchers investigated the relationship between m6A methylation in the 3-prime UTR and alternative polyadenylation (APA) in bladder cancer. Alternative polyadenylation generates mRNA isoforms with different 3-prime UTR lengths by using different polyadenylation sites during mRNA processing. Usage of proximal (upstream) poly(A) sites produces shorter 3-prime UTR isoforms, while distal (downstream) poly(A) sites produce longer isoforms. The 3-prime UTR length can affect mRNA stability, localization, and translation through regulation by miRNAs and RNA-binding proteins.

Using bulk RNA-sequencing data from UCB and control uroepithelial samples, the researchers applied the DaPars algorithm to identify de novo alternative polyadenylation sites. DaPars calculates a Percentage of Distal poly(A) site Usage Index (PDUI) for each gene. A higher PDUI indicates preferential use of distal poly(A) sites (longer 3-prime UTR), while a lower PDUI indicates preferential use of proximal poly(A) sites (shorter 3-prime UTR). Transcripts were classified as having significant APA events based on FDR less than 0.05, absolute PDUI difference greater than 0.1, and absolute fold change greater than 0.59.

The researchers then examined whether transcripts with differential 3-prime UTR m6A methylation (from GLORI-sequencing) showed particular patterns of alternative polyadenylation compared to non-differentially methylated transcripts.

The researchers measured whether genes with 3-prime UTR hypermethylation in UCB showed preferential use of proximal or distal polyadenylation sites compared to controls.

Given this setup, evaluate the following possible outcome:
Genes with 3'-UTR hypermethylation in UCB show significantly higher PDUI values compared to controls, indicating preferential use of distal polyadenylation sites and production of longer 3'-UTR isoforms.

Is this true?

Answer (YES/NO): NO